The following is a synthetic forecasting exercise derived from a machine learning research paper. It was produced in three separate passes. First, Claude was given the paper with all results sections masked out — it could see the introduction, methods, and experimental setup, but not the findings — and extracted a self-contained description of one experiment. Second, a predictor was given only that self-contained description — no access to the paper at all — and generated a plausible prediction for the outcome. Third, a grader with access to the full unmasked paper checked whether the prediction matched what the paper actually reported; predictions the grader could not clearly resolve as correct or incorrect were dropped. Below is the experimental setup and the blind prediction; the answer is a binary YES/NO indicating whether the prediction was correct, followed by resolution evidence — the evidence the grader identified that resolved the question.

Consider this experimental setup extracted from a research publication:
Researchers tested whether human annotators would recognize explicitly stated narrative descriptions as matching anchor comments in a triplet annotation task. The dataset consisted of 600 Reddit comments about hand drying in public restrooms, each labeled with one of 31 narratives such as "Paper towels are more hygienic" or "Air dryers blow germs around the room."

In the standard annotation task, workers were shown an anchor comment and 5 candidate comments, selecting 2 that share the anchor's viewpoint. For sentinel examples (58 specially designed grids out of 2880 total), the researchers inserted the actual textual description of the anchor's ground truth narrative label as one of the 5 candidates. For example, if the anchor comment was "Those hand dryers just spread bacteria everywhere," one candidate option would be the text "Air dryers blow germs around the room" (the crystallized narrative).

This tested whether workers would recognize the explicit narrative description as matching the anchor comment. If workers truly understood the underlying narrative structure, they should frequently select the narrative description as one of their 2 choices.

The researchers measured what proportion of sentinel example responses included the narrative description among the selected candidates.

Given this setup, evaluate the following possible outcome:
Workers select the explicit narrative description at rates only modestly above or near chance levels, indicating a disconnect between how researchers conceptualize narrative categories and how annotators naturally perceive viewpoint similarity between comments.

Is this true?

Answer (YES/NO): YES